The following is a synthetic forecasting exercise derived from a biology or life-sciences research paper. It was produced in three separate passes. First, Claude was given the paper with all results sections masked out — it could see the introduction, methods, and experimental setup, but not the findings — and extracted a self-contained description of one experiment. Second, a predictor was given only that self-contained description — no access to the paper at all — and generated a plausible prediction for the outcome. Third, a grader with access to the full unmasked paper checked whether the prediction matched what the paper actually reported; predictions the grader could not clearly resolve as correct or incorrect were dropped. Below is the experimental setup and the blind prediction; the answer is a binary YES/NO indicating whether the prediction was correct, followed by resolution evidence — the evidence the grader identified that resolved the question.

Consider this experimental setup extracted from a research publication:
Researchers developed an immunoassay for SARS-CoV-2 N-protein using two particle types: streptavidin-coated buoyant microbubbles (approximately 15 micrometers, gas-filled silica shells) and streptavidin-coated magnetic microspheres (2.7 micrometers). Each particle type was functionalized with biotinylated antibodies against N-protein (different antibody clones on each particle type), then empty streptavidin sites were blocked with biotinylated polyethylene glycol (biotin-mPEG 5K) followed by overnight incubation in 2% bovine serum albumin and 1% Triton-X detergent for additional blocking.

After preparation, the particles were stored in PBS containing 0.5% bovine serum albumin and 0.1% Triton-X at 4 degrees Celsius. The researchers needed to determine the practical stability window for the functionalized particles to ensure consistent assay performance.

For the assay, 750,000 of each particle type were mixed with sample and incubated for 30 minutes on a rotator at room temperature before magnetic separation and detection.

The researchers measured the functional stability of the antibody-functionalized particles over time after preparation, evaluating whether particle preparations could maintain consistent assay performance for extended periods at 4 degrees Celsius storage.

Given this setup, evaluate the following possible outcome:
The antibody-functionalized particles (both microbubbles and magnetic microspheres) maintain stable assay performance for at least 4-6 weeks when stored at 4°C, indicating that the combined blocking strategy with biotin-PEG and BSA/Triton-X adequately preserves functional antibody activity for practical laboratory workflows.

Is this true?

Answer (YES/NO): NO